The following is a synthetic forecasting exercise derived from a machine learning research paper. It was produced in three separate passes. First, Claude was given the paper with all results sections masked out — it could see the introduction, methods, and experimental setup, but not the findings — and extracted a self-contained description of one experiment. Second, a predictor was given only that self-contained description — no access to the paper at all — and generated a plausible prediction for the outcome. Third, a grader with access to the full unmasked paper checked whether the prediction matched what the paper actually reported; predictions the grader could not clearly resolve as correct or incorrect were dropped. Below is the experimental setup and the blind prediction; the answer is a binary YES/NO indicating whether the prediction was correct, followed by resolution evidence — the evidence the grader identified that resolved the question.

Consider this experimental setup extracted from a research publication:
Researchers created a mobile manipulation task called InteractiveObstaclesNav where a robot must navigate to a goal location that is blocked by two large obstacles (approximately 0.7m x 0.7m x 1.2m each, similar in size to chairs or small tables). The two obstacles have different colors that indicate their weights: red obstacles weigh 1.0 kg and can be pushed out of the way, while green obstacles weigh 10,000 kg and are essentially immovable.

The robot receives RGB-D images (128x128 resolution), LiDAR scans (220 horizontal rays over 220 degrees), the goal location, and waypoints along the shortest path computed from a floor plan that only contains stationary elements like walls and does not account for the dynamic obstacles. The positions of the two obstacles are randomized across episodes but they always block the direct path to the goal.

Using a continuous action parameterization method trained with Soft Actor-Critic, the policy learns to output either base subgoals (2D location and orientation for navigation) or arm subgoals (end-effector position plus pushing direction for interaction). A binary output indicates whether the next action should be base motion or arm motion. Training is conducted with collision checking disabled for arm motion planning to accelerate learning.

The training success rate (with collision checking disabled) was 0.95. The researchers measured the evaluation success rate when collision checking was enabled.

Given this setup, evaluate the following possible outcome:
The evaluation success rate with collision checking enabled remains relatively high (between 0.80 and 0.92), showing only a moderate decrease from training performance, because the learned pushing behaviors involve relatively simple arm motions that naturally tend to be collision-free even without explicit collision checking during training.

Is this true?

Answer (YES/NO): YES